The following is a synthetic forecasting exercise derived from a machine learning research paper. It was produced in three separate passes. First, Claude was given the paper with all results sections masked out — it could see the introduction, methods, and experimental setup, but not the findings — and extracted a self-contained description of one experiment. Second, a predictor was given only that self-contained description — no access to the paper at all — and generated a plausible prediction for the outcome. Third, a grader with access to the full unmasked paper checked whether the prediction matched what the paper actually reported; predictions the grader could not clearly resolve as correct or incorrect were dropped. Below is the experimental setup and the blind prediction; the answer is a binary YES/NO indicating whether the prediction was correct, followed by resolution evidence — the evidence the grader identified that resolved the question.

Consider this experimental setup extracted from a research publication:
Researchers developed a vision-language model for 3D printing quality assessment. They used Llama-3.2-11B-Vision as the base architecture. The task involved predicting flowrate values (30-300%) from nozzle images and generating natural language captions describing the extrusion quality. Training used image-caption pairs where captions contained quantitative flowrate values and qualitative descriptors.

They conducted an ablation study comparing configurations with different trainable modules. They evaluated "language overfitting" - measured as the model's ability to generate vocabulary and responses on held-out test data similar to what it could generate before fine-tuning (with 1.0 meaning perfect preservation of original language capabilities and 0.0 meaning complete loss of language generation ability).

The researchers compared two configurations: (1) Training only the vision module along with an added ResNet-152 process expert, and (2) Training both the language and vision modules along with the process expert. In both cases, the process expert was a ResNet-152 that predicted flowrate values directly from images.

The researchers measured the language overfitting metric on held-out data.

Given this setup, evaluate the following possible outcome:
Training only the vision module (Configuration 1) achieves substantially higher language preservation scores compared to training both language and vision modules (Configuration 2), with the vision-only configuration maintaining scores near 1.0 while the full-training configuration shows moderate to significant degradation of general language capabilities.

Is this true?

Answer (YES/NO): YES